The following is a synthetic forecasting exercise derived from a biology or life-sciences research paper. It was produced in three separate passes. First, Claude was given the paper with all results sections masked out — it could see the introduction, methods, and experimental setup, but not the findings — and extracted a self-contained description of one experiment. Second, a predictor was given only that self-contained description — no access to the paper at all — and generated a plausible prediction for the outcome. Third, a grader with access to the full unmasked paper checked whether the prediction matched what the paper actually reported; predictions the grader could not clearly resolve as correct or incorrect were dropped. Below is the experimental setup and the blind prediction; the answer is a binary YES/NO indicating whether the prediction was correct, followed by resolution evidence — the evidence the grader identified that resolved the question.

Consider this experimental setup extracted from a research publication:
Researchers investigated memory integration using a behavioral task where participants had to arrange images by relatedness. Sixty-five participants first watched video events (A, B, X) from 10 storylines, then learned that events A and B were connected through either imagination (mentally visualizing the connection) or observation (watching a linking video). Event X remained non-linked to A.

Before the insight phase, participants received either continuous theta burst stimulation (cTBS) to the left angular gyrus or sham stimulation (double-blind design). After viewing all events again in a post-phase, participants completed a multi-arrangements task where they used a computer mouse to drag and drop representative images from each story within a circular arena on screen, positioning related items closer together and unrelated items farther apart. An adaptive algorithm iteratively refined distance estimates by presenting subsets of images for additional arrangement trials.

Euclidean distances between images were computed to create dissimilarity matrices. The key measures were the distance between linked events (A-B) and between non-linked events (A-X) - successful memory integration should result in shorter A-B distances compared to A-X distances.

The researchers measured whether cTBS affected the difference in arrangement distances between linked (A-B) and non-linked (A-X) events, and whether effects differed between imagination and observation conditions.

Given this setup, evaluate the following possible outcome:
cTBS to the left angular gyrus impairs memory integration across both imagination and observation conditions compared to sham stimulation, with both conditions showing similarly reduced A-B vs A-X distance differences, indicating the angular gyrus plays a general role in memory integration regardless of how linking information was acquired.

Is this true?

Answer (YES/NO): NO